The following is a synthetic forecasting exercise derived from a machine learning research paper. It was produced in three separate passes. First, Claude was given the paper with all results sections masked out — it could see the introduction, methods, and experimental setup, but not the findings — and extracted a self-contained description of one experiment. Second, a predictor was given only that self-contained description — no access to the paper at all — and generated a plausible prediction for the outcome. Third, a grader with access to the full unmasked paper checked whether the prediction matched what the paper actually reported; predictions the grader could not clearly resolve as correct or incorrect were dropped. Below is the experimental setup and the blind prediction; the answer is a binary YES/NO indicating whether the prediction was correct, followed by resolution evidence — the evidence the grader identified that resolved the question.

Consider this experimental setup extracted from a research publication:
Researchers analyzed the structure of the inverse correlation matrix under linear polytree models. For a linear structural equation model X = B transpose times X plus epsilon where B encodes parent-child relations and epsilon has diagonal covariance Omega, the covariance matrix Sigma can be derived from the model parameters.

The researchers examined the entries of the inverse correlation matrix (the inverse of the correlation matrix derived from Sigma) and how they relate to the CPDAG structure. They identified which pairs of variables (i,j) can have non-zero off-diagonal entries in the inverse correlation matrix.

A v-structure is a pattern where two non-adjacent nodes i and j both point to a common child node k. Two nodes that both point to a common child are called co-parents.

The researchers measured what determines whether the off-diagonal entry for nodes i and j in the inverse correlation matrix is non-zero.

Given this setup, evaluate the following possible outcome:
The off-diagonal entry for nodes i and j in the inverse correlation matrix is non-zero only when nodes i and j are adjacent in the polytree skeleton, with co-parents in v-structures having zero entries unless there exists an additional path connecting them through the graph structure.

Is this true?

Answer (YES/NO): NO